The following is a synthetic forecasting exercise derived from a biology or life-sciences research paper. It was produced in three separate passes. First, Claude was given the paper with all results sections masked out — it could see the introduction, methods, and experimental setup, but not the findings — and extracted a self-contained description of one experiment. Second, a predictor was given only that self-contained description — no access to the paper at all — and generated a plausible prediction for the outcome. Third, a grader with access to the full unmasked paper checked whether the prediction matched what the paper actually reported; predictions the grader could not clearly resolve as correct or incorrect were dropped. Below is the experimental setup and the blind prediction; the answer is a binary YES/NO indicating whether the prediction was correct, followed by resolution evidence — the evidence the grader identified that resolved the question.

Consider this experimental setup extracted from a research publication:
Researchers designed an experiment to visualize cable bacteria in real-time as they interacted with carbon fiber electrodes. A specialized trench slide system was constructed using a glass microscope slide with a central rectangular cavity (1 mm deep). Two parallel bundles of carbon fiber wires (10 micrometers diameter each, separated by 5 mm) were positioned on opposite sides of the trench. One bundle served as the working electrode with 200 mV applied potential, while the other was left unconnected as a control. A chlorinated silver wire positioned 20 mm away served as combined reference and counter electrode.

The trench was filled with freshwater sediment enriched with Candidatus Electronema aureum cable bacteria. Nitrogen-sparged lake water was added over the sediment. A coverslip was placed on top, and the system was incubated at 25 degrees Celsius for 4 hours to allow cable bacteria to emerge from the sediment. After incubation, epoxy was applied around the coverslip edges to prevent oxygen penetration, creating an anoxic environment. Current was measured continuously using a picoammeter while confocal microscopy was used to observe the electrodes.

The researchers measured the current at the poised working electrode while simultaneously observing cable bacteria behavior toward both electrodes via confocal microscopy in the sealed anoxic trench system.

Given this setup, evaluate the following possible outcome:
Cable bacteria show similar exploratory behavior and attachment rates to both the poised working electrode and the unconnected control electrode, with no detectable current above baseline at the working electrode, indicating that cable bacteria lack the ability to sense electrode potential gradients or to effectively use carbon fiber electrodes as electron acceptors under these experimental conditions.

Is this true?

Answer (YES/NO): NO